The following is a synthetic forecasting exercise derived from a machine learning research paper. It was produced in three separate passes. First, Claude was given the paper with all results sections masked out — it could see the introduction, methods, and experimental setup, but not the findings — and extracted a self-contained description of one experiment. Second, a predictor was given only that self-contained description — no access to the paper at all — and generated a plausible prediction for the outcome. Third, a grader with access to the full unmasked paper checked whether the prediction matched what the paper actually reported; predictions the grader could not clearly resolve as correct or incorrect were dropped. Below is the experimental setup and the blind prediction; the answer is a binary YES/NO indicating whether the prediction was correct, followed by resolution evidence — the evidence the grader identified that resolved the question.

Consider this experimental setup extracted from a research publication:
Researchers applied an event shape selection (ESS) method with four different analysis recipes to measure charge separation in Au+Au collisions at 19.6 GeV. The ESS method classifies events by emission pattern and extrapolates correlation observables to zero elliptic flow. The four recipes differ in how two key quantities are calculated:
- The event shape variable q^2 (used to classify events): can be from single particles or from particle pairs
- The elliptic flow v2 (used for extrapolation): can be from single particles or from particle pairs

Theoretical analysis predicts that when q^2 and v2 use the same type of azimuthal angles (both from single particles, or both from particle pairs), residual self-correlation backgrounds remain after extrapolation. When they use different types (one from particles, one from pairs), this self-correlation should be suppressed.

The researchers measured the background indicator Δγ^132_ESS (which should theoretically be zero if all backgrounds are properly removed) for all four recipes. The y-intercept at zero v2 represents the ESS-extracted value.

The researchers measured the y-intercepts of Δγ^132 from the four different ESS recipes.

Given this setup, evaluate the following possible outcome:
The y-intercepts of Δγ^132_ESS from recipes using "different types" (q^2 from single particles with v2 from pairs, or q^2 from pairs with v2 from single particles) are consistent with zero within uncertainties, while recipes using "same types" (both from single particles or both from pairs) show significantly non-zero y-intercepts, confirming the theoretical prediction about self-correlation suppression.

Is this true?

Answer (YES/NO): YES